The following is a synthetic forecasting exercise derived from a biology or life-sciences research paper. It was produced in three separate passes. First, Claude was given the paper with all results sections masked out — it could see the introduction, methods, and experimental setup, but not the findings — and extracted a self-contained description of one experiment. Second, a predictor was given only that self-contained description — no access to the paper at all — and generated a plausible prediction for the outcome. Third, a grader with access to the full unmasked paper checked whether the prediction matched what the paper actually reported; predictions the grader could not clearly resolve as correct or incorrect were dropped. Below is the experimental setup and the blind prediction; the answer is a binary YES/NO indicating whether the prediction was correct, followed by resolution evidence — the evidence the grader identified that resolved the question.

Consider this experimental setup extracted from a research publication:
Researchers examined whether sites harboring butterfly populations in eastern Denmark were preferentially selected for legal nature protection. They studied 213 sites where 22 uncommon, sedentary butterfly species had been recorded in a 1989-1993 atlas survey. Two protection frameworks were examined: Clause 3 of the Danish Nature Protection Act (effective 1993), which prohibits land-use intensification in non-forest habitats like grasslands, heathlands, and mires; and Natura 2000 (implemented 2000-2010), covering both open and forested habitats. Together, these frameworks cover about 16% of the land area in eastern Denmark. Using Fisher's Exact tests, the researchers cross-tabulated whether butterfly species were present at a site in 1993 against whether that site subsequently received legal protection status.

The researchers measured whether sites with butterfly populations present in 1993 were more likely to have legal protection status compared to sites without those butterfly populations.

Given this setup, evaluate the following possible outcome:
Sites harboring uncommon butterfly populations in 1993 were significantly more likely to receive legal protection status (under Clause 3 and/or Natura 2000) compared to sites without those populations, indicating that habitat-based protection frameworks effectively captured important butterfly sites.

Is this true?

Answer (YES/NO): YES